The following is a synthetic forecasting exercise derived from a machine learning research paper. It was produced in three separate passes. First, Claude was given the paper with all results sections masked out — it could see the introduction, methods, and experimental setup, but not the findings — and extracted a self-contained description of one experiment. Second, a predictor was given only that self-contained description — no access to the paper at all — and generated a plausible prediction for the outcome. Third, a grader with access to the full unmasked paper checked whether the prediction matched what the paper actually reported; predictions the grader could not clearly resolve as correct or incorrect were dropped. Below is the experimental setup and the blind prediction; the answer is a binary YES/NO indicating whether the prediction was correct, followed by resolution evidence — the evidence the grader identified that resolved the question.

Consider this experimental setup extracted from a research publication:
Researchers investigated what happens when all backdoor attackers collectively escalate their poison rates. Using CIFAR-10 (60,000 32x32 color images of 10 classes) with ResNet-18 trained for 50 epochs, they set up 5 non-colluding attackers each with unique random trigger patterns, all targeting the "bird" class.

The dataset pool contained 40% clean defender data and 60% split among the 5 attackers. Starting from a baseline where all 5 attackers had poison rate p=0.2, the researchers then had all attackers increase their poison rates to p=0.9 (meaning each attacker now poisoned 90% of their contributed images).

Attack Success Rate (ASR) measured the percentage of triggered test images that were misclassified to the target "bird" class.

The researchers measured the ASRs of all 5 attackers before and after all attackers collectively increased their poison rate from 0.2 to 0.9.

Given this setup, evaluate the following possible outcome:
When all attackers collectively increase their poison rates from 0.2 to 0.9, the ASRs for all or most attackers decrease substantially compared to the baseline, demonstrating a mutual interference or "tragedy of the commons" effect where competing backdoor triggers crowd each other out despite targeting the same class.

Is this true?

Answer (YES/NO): YES